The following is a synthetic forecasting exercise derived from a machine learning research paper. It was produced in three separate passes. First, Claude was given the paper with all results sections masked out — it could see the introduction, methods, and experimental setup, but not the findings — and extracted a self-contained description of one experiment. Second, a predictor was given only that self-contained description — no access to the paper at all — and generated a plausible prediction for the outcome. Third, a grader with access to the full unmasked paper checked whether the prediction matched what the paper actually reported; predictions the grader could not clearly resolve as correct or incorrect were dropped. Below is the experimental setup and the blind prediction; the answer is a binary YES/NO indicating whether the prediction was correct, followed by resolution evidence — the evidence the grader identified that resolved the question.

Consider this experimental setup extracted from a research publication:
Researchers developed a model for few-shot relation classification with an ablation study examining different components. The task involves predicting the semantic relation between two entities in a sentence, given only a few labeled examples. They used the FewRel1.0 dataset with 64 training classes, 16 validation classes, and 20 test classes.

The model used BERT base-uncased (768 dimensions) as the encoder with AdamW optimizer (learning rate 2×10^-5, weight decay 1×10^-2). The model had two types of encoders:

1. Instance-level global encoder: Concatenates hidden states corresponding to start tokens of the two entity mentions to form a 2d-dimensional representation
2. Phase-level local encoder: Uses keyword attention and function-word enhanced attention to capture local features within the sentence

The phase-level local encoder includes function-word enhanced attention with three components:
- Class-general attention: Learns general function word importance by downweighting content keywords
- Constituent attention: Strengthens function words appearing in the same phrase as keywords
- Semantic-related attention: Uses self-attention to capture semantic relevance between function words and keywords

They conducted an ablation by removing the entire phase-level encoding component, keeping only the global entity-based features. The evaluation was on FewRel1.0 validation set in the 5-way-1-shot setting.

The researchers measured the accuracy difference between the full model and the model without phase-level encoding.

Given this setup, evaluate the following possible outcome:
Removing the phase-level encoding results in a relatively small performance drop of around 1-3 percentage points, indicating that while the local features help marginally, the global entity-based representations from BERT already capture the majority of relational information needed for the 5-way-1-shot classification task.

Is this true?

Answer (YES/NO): NO